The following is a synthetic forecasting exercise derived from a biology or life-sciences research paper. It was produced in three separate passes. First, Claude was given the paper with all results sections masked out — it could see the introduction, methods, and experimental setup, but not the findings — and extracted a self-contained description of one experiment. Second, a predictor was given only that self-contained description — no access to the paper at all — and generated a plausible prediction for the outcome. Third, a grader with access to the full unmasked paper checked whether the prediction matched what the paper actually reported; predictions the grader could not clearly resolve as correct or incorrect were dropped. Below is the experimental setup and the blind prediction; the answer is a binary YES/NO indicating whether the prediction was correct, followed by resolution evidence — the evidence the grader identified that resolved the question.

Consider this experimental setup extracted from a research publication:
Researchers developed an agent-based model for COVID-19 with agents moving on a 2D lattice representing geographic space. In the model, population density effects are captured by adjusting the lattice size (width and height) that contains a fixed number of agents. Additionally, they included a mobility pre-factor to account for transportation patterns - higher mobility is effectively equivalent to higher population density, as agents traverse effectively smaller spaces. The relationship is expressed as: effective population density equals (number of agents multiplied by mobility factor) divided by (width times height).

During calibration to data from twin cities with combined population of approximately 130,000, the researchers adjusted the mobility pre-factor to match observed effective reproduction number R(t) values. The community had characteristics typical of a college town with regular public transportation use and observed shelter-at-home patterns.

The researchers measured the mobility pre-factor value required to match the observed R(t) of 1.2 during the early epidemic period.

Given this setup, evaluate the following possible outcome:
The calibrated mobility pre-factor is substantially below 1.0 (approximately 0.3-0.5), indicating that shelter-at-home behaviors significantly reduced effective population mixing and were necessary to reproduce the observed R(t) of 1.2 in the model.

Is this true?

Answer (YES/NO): YES